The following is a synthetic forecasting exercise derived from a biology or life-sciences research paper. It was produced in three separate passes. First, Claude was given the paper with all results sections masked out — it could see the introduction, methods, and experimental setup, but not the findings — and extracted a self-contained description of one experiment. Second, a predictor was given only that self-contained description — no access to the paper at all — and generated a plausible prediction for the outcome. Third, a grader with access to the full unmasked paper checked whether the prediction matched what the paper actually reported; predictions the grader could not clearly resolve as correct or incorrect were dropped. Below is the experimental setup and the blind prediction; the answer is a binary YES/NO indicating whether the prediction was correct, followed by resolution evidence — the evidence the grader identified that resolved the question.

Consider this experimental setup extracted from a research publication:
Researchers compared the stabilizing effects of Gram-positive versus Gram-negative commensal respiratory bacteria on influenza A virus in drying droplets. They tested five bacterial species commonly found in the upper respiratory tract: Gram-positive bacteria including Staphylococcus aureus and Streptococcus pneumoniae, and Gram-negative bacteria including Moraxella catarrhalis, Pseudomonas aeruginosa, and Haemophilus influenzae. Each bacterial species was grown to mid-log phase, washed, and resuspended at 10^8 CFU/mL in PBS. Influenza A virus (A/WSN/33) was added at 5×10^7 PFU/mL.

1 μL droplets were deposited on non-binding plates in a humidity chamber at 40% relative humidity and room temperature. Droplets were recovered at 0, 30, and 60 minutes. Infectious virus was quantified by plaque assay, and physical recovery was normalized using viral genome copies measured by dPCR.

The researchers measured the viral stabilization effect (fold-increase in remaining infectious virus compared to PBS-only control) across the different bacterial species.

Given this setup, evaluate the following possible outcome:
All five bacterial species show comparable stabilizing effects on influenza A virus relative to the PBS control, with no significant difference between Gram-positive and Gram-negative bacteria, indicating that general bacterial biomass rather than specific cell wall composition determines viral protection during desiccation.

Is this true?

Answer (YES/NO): NO